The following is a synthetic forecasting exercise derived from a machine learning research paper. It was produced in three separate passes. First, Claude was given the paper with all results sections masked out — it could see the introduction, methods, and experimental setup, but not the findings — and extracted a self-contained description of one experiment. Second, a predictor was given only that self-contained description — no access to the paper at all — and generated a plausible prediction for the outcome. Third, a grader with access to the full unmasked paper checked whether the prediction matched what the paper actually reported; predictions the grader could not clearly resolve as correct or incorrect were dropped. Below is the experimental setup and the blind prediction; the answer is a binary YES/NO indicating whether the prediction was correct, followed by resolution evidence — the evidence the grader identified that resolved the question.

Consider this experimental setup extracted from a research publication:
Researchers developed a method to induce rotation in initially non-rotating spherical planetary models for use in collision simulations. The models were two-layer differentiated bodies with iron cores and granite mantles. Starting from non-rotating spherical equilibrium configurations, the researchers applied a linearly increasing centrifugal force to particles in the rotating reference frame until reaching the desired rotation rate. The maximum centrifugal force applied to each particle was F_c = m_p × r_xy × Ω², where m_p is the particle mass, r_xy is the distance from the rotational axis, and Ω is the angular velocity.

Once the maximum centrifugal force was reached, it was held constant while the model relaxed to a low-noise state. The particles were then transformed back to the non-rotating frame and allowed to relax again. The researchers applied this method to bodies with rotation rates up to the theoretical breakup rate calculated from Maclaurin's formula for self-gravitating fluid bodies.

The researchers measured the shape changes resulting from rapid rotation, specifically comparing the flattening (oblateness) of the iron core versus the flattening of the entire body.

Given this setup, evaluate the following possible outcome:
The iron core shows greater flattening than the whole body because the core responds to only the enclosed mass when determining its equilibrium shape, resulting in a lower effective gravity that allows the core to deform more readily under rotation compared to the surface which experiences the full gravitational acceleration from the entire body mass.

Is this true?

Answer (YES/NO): NO